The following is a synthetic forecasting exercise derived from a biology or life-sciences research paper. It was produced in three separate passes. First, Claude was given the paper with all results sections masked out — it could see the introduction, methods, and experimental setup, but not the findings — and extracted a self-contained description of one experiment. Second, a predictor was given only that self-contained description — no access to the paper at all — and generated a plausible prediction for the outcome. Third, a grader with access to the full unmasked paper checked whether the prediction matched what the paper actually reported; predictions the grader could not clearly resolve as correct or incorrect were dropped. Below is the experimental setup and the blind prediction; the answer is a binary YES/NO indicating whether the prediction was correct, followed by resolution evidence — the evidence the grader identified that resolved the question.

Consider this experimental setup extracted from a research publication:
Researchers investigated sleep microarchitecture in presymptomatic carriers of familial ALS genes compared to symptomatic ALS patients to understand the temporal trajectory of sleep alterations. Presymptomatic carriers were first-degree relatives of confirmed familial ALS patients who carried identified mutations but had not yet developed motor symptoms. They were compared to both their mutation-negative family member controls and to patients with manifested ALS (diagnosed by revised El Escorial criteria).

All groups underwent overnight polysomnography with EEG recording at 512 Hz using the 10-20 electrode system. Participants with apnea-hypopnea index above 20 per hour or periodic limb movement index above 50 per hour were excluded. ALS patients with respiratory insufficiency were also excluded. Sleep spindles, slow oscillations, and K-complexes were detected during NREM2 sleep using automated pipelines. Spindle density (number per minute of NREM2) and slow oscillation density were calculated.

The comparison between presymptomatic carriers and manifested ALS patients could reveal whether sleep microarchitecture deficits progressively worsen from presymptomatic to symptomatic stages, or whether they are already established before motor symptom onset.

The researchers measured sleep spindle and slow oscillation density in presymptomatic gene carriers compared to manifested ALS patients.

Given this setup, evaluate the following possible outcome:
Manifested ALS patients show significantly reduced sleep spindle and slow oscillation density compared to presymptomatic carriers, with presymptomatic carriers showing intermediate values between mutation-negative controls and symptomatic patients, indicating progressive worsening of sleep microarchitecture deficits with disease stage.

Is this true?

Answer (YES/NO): NO